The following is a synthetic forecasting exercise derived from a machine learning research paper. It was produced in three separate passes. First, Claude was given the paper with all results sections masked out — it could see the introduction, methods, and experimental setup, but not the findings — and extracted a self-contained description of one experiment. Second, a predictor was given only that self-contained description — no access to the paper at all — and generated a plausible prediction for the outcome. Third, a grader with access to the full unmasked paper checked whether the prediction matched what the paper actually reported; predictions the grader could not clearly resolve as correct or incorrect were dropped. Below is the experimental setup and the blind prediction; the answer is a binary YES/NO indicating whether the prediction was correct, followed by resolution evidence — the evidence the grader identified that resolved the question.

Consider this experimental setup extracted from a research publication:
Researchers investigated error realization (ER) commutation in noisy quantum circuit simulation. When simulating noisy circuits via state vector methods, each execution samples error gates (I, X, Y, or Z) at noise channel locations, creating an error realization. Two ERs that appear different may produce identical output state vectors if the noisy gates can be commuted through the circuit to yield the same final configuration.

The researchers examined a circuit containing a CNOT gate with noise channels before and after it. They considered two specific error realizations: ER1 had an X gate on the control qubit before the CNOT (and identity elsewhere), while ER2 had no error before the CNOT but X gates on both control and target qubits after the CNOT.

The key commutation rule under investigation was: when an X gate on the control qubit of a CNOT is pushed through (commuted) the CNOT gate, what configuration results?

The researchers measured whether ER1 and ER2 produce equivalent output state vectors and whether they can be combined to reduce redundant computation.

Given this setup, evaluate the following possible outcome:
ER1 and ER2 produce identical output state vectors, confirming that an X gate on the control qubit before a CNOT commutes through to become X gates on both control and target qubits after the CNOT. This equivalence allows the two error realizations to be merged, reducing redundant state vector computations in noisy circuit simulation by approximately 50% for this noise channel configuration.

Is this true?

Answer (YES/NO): NO